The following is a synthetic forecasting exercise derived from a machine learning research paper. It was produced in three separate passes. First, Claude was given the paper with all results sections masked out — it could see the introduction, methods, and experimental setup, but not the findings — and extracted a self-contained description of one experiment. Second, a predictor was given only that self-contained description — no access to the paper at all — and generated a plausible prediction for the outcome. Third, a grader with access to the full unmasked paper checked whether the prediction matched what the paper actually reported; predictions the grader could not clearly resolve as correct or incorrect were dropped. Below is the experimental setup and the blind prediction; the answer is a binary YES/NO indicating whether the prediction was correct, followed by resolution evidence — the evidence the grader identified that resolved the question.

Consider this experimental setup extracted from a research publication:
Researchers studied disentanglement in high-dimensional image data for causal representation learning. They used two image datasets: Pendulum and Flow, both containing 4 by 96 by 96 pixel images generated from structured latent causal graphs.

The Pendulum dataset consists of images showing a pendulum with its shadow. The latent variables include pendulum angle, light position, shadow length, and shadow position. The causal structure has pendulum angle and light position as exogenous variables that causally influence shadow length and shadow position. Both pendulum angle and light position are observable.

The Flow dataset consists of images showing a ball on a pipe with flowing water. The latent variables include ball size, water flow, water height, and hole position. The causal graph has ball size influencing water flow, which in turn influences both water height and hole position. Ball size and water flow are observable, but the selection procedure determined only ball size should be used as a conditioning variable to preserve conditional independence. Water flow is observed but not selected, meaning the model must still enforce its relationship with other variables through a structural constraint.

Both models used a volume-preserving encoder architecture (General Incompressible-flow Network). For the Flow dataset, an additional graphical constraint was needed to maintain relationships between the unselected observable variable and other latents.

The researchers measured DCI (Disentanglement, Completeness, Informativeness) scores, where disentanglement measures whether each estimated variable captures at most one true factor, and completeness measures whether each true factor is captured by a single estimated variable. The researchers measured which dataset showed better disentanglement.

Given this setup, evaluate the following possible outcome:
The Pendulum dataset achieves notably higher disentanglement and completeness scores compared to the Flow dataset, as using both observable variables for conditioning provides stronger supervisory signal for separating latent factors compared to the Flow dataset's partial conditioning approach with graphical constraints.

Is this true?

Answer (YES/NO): NO